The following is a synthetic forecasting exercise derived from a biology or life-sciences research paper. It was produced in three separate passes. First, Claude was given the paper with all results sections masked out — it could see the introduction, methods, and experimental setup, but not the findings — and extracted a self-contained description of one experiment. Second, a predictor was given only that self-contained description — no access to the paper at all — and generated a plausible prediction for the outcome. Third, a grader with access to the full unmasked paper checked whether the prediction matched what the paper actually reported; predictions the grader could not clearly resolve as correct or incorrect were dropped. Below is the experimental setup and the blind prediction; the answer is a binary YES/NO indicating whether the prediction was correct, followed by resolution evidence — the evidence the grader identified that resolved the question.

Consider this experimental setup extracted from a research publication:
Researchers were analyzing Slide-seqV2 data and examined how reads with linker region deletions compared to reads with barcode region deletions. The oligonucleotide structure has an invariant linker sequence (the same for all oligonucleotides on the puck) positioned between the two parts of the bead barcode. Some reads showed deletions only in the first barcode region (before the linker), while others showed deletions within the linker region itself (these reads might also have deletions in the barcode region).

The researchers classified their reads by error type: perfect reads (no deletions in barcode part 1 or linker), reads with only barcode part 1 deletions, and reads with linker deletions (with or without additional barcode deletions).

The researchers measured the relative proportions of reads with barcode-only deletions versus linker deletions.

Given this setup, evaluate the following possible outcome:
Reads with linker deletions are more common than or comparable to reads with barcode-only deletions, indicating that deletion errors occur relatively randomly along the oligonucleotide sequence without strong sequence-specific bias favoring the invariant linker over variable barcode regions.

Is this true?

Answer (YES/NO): NO